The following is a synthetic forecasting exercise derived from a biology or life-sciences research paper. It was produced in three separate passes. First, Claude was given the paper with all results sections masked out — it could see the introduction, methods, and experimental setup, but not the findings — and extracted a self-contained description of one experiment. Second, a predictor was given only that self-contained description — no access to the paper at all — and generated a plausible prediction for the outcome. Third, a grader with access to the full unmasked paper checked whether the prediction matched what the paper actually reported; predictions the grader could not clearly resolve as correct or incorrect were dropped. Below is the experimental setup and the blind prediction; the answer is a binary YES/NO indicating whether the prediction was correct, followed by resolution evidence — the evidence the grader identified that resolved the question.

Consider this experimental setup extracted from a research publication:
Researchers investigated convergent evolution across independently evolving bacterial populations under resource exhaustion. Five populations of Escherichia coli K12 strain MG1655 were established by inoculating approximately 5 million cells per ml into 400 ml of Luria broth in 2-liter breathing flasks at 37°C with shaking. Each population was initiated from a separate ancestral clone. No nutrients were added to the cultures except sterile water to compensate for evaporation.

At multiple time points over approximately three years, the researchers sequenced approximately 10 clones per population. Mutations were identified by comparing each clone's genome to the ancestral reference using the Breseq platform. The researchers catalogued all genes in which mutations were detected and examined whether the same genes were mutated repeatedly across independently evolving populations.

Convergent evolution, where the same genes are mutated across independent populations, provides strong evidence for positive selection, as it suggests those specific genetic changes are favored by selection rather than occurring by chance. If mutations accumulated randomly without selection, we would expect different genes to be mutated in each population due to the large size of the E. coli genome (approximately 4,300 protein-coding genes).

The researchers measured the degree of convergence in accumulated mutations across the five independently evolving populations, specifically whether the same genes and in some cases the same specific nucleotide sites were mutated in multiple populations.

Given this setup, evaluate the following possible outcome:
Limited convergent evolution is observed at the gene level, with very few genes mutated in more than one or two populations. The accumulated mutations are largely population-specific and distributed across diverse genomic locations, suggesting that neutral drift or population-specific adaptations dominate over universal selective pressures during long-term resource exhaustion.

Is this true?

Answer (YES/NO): NO